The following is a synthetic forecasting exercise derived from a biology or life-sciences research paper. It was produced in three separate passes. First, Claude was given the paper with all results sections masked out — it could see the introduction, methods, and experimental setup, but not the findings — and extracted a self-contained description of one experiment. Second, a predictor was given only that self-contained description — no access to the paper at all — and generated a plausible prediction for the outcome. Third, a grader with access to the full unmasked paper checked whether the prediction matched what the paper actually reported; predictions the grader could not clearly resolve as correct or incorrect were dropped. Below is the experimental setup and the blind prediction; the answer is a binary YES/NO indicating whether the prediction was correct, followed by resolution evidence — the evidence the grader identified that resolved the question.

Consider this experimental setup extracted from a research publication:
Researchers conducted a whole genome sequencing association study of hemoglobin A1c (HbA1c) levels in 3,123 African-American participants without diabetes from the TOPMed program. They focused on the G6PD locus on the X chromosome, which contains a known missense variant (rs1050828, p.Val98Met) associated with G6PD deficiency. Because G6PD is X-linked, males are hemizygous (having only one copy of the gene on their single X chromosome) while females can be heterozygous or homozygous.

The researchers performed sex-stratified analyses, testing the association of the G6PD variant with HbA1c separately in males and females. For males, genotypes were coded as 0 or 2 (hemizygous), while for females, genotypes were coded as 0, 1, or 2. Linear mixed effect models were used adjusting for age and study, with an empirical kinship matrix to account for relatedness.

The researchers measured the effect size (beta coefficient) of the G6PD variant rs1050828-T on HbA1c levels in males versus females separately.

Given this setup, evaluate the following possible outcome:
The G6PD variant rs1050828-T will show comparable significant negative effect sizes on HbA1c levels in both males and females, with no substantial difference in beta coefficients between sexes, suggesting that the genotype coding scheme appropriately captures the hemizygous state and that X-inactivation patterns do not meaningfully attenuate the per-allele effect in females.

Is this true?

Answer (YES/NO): NO